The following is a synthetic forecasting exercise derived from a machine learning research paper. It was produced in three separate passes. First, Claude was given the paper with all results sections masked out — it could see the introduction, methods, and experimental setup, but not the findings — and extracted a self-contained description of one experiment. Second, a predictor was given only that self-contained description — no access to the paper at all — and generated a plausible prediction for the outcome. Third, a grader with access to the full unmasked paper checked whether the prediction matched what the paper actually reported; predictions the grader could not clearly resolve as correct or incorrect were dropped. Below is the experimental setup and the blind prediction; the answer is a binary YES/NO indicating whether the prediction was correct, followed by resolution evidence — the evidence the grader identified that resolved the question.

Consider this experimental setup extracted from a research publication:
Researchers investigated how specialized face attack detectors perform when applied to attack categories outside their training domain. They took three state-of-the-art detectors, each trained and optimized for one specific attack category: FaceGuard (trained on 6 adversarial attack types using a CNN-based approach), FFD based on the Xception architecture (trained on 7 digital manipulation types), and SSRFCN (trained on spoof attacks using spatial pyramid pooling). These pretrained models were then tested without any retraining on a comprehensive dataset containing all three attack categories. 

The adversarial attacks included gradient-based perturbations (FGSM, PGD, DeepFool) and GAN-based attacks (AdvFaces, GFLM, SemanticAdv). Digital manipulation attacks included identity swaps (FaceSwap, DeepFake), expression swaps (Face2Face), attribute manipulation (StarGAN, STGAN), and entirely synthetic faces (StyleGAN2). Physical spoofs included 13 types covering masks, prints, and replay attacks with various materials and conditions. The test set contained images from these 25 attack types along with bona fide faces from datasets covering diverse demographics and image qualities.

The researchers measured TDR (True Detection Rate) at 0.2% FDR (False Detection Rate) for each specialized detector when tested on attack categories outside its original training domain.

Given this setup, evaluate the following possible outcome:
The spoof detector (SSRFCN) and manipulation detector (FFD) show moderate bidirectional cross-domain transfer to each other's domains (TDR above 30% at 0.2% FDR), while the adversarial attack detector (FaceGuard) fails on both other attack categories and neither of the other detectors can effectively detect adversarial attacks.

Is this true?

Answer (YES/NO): NO